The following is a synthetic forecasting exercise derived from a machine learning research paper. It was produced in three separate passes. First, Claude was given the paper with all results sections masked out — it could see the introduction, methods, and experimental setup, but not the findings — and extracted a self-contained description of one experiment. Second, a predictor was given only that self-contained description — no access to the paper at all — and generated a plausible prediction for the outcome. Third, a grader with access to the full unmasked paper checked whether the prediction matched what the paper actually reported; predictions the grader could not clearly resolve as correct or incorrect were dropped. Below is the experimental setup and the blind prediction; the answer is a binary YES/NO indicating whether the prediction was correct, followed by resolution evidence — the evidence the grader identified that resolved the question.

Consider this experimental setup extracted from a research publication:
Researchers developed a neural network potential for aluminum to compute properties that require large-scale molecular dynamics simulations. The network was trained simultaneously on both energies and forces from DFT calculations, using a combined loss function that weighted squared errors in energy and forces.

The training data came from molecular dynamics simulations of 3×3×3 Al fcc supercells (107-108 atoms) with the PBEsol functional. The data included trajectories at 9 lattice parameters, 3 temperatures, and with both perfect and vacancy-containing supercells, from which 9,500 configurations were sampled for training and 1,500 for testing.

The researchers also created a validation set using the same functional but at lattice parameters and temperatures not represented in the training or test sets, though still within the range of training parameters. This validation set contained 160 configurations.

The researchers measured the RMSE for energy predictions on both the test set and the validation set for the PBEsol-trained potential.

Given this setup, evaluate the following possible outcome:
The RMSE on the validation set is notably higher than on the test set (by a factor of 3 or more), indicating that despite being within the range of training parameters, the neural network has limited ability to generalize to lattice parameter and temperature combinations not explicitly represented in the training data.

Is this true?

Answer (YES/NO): NO